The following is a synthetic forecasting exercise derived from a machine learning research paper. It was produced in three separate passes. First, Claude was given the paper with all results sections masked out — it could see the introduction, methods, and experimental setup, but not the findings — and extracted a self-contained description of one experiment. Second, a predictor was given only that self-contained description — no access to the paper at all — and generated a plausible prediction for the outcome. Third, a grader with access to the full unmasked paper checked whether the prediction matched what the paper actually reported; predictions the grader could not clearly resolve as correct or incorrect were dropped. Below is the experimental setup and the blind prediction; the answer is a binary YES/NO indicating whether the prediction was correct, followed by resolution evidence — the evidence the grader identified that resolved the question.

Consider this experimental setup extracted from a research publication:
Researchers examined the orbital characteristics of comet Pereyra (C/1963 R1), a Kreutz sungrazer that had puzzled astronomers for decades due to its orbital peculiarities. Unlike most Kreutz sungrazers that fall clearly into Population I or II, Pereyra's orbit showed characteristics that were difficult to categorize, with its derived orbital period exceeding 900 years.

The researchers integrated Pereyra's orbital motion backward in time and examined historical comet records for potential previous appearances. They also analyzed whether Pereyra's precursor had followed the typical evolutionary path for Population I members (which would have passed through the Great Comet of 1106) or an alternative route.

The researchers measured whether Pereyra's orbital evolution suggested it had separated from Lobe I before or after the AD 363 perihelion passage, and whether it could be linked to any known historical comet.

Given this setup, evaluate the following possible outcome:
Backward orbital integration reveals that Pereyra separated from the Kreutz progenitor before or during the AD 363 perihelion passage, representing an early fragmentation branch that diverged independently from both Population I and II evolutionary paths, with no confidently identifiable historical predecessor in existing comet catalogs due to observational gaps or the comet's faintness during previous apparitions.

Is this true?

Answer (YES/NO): NO